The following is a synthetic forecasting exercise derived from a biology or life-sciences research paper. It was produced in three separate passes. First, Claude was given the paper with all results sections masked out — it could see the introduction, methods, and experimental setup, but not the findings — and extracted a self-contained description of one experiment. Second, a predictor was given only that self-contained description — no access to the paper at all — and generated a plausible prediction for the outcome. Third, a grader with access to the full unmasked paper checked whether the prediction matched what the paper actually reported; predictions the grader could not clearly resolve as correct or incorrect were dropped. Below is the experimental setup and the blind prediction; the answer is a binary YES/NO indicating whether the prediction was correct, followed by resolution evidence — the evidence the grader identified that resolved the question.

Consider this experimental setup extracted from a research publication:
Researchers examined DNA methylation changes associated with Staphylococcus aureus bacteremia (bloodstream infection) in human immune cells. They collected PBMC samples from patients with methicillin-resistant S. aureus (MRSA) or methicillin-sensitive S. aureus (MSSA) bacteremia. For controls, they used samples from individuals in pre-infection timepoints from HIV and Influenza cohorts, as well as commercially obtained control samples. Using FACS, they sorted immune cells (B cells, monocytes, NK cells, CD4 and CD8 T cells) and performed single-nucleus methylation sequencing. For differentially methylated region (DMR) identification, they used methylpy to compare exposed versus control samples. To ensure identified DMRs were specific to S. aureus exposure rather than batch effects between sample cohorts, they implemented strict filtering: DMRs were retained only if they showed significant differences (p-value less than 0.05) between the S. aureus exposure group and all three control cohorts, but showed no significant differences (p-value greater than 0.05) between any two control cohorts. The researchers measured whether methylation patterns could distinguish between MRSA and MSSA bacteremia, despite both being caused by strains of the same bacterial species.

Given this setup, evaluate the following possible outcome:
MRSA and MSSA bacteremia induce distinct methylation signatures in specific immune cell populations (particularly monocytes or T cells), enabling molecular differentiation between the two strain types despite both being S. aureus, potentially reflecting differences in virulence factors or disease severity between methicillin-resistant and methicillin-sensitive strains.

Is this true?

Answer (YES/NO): NO